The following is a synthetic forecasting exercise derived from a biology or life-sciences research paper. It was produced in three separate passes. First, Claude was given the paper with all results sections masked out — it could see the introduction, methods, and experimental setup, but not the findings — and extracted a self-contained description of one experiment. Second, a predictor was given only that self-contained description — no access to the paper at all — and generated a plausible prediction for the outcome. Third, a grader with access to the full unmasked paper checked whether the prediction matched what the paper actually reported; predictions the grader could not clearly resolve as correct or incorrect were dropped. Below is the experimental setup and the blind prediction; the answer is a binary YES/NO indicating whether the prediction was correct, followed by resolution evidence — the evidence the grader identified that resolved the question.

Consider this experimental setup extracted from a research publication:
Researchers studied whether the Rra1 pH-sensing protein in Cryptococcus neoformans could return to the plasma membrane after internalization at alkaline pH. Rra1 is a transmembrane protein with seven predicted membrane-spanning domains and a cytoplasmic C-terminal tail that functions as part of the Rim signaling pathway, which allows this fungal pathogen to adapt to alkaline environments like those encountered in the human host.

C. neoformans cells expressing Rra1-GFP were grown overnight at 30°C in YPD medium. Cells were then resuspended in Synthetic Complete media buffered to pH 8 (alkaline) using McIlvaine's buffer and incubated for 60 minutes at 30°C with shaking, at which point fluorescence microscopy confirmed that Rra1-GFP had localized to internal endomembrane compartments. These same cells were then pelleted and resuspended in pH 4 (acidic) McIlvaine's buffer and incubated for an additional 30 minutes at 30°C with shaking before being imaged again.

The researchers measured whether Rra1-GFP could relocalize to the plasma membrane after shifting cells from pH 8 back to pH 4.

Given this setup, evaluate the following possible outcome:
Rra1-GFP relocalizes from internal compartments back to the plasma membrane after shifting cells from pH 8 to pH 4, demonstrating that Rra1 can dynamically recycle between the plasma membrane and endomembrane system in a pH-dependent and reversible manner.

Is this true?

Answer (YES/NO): YES